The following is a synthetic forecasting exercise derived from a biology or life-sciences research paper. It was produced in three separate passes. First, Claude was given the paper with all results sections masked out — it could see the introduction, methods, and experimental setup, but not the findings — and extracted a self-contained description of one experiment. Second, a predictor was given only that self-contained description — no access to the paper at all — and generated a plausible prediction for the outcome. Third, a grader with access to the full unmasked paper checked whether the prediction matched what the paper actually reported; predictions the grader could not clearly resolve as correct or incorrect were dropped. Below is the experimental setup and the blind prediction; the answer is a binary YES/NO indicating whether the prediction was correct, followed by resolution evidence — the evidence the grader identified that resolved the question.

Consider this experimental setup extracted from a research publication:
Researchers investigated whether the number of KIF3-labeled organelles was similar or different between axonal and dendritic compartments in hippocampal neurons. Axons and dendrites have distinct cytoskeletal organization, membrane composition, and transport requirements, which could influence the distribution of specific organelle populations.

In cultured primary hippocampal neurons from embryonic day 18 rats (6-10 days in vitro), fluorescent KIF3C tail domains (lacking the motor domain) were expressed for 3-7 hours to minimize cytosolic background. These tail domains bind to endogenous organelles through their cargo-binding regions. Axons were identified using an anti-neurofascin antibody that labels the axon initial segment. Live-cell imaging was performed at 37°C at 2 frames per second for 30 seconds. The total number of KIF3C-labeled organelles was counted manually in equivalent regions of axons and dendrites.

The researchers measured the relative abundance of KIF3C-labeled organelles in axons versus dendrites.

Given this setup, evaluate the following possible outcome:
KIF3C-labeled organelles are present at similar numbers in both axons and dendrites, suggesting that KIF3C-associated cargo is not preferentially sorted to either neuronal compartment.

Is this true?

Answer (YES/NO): YES